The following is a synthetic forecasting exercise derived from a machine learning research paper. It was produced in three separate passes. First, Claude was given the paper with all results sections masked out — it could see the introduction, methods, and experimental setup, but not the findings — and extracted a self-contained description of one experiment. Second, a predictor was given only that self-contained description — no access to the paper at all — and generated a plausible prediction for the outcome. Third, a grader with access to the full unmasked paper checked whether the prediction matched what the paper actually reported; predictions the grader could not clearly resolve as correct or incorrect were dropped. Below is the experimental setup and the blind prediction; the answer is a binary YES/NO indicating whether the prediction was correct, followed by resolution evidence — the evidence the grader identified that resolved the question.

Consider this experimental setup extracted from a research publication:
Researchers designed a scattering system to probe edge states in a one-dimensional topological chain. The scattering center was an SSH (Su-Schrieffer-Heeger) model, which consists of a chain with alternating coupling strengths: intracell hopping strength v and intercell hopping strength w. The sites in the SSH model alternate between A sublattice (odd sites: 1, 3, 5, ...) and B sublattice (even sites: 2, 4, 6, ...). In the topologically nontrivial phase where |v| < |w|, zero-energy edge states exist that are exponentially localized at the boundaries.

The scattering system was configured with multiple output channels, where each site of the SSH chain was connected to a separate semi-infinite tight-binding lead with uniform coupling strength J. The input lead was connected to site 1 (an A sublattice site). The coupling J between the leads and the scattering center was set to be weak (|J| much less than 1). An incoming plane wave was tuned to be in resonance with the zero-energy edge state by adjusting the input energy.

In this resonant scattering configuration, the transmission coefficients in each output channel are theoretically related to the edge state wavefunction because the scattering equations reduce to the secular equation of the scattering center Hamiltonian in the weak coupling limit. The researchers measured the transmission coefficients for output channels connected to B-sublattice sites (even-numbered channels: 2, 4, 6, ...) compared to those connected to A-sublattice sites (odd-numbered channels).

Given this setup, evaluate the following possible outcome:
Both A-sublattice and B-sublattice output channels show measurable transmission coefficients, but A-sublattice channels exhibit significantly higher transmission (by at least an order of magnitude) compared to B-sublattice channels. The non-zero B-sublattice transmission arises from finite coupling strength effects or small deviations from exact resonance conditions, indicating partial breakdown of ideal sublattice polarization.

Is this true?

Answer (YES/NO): NO